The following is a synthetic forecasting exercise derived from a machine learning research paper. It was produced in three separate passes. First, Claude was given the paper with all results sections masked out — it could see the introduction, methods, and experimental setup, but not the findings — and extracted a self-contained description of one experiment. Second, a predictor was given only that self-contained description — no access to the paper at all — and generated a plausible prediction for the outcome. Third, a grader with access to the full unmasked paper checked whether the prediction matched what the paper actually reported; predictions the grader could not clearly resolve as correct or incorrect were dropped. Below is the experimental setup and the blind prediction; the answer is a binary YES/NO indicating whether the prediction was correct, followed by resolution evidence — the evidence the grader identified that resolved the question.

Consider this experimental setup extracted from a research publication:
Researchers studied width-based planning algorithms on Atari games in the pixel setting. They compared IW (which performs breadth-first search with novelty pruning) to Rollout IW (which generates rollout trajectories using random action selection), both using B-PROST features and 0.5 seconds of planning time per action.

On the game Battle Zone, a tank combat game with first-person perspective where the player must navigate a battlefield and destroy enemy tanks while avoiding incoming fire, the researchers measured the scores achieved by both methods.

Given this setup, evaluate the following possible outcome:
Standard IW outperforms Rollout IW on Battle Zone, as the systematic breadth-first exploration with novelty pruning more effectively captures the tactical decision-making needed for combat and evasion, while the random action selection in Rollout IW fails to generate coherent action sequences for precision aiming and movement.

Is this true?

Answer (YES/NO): NO